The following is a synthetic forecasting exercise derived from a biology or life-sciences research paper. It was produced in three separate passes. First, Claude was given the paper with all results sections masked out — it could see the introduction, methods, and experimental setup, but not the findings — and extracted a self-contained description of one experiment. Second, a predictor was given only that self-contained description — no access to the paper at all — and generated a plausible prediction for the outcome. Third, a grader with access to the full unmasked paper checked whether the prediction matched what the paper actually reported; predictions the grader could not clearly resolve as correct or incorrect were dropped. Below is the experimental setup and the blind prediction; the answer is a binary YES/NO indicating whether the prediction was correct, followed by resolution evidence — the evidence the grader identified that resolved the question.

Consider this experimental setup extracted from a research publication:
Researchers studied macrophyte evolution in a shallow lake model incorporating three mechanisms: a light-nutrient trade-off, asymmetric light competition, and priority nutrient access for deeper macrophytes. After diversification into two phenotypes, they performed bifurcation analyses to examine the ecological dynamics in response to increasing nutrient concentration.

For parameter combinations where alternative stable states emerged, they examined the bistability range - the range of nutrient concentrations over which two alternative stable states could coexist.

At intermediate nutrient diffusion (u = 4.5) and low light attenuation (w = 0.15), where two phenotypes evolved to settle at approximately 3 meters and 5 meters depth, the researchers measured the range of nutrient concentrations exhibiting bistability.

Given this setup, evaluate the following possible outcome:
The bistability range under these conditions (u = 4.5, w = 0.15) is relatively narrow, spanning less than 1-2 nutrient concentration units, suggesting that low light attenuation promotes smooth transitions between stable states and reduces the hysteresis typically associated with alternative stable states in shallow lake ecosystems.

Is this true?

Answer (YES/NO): NO